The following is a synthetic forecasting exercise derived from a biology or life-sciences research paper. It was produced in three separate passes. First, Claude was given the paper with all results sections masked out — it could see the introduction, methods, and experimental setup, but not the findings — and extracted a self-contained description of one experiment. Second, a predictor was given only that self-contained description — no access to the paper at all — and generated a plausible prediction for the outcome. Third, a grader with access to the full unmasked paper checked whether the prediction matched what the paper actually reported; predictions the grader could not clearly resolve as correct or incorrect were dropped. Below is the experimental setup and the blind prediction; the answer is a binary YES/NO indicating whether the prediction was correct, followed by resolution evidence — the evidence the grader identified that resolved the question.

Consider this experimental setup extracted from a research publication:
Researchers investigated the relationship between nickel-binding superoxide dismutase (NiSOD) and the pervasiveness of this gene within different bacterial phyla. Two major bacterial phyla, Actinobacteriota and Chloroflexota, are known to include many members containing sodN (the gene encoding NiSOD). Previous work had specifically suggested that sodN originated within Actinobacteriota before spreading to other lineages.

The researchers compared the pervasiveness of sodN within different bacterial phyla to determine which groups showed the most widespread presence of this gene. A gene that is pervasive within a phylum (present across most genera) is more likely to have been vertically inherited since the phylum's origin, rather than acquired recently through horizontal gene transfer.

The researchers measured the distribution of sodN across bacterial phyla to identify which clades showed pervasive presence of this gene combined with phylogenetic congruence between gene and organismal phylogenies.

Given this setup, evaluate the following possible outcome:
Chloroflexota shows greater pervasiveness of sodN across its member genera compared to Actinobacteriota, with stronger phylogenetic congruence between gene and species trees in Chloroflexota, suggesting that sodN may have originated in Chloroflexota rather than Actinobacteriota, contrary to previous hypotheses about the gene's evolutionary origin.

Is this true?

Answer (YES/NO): NO